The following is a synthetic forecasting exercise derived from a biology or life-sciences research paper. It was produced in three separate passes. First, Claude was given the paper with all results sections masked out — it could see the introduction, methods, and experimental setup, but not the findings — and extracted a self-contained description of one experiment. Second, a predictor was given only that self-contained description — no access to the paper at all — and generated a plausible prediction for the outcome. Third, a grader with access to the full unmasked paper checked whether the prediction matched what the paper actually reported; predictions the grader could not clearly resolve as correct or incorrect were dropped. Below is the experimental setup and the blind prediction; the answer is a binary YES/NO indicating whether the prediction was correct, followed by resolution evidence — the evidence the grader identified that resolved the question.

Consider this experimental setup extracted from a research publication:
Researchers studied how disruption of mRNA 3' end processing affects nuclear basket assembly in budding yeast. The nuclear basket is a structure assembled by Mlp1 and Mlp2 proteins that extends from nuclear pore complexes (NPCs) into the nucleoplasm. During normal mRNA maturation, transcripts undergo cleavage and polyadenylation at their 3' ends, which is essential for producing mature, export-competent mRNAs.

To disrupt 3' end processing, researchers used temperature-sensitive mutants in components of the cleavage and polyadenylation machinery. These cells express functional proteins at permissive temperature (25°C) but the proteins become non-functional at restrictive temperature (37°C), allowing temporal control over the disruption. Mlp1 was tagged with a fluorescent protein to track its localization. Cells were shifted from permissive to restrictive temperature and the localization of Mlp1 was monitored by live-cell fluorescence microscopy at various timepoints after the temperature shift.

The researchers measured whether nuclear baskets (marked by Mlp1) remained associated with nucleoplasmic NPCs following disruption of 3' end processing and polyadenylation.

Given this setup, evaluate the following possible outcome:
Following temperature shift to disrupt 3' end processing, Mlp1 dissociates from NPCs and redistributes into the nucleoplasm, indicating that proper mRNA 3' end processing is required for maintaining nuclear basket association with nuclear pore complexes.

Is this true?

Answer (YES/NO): NO